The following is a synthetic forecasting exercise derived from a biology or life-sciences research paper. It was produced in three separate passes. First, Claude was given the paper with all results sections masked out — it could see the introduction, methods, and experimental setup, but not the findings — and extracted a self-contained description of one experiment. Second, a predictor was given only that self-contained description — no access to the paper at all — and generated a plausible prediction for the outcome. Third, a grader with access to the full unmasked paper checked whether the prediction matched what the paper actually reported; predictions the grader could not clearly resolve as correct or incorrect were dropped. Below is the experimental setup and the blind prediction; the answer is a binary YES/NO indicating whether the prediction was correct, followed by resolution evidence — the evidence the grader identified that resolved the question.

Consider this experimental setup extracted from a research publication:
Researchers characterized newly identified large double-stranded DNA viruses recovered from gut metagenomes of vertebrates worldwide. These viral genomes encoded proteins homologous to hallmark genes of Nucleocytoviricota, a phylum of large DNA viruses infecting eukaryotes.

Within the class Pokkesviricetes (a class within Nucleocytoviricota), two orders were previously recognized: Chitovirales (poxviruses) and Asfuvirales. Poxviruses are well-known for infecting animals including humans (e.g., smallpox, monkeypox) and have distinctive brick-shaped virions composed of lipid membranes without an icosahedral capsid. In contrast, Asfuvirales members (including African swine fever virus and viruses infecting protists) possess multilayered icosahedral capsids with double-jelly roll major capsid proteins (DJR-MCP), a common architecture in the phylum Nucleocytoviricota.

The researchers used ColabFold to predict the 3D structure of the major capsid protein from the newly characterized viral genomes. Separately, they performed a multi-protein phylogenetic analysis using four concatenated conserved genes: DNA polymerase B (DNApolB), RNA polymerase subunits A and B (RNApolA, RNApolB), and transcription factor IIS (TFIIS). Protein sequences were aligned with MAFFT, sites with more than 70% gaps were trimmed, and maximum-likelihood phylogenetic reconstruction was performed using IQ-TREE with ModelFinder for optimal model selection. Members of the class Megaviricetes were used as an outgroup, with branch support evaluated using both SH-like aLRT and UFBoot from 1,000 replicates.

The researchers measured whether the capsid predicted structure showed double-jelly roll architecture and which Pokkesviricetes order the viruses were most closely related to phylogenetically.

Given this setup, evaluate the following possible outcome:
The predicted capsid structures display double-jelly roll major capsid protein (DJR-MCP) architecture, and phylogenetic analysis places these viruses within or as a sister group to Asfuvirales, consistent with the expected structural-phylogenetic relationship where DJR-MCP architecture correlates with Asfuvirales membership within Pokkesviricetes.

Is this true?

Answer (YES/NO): NO